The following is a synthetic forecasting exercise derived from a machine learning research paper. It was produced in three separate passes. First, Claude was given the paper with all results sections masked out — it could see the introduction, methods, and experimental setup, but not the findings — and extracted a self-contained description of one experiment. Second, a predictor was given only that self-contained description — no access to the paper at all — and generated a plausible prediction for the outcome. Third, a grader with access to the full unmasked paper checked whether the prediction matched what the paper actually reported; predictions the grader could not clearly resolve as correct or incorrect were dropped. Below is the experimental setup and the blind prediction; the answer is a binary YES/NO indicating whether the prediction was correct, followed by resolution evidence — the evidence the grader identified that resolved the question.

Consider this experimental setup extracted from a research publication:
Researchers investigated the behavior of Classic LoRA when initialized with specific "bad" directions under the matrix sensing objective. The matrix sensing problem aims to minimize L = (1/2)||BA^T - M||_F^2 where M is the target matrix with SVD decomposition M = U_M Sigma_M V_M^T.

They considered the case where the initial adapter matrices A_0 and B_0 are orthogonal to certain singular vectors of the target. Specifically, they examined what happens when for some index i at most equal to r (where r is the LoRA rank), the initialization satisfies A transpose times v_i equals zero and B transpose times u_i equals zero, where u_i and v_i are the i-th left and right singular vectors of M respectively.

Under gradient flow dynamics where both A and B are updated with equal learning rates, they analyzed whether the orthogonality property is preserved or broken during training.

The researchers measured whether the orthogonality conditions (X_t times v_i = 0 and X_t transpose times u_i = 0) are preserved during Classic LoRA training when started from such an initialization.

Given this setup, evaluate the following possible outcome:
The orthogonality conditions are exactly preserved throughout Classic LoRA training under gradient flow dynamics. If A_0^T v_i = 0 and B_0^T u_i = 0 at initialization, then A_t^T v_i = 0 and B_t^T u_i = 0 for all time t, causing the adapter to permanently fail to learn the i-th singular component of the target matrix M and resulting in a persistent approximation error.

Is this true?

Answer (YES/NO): YES